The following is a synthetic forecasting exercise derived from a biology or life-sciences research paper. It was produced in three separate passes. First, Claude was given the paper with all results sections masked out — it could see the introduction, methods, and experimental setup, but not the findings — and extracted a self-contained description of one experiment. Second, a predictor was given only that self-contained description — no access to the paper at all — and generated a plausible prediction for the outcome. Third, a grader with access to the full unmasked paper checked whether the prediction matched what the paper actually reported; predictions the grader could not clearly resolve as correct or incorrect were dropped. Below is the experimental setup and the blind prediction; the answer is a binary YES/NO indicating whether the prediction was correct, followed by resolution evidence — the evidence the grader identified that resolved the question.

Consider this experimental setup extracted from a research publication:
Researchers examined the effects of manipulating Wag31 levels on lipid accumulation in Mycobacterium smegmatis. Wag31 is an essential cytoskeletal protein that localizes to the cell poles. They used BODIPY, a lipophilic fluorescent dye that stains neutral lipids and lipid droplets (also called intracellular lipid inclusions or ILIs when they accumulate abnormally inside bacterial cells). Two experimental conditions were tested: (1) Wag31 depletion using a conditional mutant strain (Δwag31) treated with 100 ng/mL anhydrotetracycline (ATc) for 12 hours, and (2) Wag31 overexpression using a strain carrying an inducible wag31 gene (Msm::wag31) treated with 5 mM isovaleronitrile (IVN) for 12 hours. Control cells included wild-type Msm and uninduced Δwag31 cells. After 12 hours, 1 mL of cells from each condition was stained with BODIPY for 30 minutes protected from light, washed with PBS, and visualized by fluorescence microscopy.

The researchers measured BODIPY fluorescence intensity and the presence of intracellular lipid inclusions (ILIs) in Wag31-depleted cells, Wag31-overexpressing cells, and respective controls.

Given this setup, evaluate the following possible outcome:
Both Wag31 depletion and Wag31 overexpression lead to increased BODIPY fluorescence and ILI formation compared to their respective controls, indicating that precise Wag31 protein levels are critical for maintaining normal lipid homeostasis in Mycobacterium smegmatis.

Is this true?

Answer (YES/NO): YES